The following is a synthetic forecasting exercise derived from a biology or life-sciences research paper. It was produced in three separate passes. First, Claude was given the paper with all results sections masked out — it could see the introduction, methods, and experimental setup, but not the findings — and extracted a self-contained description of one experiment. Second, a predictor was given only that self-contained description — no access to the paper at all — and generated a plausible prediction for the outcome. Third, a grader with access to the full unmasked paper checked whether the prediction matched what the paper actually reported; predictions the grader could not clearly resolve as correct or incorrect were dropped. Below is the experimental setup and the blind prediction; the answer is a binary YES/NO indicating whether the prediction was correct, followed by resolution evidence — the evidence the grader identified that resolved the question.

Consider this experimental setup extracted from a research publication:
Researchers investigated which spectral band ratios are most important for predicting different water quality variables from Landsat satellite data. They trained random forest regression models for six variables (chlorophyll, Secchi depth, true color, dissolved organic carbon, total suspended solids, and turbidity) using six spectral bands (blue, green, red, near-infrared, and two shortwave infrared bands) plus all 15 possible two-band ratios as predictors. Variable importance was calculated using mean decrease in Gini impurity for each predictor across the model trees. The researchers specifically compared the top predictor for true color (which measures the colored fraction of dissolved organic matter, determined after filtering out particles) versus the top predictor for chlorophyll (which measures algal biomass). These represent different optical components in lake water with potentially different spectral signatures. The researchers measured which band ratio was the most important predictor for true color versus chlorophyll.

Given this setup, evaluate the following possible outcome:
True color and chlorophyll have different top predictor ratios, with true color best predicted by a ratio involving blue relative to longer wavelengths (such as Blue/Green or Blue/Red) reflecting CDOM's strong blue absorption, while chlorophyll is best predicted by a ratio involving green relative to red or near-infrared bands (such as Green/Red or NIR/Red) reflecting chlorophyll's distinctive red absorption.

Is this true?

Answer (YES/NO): NO